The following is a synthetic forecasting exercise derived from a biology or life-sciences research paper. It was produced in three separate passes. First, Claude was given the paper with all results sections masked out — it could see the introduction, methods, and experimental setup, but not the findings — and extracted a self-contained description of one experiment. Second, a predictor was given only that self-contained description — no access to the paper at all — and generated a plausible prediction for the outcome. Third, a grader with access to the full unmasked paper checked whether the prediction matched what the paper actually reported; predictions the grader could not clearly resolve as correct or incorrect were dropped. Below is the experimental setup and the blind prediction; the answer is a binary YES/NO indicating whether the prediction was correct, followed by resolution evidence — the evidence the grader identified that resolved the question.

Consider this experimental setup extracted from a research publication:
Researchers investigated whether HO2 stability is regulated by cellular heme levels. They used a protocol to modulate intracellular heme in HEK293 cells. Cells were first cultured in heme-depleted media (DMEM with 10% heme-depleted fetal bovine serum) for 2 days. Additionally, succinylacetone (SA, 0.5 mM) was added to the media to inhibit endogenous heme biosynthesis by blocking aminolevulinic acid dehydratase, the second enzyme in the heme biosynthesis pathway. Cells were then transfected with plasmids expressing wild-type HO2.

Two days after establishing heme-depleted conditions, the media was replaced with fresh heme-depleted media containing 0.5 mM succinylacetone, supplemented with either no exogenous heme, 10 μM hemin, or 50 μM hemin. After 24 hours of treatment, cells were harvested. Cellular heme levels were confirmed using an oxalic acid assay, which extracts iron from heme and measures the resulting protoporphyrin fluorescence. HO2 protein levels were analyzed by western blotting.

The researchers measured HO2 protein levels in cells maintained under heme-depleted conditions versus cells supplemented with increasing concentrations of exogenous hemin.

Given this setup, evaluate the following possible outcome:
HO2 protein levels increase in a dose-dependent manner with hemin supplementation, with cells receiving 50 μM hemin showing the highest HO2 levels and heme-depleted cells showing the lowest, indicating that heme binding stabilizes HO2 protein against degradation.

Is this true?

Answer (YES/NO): NO